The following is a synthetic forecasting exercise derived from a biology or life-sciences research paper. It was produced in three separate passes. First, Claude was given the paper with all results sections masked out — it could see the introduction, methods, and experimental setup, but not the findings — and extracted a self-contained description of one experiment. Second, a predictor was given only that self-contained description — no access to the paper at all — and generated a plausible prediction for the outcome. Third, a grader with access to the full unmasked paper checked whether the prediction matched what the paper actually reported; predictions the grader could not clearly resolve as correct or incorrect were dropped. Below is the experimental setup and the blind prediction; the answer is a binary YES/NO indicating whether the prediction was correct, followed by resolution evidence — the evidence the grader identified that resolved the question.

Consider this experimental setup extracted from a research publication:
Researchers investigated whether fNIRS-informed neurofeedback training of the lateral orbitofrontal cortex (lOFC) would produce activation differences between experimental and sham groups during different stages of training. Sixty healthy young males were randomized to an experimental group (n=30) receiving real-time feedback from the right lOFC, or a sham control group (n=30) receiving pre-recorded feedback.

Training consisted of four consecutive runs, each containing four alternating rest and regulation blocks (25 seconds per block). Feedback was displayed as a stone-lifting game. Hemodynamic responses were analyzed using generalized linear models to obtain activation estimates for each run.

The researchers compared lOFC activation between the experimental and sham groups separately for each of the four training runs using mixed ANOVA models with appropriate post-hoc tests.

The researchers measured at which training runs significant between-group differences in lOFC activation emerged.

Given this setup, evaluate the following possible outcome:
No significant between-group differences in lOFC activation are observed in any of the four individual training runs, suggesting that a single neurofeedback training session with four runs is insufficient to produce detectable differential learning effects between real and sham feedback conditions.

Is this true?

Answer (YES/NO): NO